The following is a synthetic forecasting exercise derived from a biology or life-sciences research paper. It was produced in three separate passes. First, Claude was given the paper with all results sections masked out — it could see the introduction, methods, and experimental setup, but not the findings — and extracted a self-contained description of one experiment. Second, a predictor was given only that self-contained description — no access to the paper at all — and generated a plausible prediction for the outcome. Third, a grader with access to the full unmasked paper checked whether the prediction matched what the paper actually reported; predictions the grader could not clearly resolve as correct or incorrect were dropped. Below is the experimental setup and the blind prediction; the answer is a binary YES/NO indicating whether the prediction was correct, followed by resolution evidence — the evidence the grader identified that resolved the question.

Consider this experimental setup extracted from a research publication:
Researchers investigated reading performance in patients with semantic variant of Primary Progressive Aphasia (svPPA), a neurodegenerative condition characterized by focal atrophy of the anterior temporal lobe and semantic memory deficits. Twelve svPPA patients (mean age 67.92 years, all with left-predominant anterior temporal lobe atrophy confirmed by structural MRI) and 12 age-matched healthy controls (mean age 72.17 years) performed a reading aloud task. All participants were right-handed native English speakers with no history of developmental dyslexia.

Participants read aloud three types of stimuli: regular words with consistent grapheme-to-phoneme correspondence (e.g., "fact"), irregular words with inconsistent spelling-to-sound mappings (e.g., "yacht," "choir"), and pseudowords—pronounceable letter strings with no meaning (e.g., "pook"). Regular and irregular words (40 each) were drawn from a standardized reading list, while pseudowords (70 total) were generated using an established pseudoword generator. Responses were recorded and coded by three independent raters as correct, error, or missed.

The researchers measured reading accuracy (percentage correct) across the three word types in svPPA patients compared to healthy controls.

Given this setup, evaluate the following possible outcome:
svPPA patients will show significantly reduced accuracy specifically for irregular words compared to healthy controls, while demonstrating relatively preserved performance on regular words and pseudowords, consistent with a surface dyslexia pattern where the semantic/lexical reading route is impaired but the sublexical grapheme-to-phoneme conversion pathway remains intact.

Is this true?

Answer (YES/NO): NO